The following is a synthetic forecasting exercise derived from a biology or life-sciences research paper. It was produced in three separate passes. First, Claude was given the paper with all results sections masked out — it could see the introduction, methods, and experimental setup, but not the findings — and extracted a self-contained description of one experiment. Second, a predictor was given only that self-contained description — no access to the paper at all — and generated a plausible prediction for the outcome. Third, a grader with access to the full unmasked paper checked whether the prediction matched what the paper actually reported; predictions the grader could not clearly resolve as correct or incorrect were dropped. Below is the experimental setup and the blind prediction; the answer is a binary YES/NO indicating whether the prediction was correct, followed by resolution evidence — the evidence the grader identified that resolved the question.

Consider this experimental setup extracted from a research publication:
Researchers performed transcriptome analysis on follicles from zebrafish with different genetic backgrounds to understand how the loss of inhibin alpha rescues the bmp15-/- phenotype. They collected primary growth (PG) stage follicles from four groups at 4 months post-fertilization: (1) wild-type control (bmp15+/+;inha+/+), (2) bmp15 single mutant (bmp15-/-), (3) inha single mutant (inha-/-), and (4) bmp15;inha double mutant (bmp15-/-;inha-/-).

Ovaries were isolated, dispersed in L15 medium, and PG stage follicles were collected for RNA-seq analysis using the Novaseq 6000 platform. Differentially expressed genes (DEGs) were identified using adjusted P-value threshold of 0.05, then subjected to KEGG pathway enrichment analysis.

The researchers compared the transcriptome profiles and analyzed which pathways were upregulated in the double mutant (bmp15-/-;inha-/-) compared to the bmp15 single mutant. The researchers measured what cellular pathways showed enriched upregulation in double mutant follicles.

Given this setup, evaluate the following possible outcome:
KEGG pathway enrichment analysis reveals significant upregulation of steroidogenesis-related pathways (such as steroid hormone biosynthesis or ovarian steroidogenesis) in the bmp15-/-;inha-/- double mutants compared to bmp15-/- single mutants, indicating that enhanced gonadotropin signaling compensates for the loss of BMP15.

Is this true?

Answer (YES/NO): NO